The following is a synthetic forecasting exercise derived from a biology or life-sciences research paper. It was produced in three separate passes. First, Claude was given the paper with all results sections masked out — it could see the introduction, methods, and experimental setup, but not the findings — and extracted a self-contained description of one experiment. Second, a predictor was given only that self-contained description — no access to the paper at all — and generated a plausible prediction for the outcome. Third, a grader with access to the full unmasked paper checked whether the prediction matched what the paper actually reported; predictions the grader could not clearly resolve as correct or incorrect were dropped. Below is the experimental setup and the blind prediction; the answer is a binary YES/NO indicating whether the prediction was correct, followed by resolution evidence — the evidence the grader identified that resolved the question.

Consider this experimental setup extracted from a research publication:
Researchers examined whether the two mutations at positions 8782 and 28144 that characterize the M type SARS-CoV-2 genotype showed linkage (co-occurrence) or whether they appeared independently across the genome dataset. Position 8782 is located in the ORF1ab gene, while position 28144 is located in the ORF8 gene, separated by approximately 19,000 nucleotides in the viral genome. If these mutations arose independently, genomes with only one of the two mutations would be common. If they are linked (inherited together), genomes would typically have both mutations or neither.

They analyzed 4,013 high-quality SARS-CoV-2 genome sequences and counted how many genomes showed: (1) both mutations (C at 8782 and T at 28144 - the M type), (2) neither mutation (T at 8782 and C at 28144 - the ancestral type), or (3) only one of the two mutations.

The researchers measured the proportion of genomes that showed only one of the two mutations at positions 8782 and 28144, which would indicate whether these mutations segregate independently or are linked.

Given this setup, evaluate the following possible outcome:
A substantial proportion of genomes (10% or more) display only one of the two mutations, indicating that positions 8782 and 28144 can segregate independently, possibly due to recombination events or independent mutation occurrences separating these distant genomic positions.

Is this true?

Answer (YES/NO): NO